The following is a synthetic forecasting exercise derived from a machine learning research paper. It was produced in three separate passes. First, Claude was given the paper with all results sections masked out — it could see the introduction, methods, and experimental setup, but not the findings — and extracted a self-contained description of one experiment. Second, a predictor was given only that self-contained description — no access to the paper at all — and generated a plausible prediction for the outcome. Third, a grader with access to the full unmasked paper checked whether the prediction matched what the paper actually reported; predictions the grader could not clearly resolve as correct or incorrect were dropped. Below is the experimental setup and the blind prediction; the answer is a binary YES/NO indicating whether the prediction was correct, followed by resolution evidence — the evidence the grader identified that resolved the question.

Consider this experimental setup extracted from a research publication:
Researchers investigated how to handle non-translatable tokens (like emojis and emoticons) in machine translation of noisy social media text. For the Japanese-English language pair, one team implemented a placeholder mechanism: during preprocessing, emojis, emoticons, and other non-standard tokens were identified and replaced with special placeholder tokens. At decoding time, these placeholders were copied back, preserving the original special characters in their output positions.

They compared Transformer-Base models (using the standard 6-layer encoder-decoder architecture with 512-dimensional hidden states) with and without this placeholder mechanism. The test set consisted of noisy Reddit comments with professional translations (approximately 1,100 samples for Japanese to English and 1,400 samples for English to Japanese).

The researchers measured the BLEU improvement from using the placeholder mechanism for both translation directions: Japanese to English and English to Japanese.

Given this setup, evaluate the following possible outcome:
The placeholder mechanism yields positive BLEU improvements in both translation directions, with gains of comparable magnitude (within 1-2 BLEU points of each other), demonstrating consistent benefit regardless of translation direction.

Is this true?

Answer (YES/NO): YES